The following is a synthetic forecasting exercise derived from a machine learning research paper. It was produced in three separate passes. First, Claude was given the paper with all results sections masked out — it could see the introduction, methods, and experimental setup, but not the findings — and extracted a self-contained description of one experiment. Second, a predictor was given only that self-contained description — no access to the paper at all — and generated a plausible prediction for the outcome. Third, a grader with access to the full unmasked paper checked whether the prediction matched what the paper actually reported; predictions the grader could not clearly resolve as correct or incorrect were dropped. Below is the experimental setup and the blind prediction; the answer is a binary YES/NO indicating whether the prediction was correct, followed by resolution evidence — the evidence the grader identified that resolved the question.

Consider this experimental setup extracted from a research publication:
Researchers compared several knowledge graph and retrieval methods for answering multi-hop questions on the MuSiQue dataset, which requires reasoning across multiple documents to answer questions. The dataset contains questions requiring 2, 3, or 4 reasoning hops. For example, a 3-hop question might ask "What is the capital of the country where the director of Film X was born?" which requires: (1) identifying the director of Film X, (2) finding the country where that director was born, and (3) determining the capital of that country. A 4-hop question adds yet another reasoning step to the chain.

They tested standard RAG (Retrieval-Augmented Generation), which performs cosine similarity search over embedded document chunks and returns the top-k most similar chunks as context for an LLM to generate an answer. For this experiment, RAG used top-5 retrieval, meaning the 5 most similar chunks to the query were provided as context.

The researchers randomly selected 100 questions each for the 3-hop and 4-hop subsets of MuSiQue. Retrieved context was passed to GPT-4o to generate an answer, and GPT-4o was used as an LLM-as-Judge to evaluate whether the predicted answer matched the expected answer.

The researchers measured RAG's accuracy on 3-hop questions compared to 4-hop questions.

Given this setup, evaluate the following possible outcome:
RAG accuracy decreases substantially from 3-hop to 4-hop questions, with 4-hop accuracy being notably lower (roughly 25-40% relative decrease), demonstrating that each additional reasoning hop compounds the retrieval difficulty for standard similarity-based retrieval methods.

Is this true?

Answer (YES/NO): NO